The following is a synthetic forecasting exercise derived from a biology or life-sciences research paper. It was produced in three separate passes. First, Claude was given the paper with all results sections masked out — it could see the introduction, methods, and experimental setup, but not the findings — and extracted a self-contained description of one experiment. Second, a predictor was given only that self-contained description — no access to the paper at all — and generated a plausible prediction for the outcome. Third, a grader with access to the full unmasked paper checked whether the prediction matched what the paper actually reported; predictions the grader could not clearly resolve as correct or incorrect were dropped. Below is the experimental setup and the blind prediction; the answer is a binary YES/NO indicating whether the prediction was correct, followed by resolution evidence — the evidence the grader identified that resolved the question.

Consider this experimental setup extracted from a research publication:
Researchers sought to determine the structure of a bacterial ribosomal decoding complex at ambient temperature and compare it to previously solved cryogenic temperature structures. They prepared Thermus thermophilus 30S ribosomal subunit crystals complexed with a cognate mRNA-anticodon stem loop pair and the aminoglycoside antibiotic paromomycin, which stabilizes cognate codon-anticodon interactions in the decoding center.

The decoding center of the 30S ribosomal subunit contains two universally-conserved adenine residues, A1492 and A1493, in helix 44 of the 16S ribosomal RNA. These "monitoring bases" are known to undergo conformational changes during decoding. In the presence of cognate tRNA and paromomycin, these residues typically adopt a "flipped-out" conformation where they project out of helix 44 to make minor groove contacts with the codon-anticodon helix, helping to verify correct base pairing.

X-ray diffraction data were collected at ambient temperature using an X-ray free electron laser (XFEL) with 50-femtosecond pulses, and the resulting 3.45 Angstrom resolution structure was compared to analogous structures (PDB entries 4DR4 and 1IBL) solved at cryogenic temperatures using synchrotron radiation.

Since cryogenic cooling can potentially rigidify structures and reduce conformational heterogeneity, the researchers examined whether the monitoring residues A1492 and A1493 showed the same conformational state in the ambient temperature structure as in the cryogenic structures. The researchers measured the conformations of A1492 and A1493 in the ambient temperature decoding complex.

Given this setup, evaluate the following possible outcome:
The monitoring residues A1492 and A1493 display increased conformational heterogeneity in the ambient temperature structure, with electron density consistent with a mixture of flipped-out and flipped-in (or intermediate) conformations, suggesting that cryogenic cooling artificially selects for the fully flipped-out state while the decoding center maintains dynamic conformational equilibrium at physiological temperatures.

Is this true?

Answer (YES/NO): NO